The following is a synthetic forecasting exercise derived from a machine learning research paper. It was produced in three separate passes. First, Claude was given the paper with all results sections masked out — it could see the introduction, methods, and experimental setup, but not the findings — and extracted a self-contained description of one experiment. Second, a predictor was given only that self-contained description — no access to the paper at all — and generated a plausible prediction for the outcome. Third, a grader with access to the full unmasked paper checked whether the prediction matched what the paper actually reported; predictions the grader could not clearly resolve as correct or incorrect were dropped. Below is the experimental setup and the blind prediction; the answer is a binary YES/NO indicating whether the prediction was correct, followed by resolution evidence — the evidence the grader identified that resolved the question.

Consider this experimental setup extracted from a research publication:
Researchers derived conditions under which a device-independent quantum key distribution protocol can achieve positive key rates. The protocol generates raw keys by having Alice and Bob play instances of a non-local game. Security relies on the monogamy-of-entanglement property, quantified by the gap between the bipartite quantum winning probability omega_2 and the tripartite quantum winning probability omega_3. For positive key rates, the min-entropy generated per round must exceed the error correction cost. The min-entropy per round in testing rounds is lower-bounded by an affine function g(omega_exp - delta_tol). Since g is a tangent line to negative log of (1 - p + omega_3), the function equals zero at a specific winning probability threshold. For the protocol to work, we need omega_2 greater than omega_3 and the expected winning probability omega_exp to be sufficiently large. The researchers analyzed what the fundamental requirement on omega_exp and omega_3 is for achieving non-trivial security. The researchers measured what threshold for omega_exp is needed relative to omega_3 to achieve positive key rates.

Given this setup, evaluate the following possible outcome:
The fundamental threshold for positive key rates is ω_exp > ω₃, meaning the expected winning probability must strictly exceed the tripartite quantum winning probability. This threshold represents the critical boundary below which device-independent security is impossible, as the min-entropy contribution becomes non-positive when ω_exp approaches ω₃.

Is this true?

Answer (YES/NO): YES